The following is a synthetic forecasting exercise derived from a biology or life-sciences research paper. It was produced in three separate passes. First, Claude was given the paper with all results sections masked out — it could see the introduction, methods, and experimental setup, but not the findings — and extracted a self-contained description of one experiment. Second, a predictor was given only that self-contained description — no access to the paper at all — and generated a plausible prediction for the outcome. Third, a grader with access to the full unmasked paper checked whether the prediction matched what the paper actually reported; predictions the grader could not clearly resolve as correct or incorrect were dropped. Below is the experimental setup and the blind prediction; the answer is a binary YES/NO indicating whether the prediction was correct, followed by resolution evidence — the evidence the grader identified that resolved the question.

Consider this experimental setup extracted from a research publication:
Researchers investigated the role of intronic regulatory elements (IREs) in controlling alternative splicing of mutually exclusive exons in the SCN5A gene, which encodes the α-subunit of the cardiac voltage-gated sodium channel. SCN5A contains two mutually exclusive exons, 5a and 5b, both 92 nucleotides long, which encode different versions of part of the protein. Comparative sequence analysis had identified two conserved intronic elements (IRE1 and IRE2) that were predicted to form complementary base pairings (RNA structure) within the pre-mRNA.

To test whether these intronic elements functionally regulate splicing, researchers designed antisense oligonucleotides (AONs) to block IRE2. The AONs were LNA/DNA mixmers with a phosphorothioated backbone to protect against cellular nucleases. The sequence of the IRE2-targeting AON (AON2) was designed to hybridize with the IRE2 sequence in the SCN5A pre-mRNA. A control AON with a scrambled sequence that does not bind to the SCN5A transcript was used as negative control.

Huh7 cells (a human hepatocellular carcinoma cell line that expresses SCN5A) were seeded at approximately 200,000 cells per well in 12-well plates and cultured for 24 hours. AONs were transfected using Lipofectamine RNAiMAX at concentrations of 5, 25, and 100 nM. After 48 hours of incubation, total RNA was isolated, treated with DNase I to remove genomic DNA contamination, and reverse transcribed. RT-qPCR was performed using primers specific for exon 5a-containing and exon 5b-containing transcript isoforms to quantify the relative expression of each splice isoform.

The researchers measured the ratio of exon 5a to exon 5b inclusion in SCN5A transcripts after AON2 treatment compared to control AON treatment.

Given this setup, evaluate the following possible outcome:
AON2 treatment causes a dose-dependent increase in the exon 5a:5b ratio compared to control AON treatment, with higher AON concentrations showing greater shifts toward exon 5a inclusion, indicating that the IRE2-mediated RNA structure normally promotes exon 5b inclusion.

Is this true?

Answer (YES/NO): NO